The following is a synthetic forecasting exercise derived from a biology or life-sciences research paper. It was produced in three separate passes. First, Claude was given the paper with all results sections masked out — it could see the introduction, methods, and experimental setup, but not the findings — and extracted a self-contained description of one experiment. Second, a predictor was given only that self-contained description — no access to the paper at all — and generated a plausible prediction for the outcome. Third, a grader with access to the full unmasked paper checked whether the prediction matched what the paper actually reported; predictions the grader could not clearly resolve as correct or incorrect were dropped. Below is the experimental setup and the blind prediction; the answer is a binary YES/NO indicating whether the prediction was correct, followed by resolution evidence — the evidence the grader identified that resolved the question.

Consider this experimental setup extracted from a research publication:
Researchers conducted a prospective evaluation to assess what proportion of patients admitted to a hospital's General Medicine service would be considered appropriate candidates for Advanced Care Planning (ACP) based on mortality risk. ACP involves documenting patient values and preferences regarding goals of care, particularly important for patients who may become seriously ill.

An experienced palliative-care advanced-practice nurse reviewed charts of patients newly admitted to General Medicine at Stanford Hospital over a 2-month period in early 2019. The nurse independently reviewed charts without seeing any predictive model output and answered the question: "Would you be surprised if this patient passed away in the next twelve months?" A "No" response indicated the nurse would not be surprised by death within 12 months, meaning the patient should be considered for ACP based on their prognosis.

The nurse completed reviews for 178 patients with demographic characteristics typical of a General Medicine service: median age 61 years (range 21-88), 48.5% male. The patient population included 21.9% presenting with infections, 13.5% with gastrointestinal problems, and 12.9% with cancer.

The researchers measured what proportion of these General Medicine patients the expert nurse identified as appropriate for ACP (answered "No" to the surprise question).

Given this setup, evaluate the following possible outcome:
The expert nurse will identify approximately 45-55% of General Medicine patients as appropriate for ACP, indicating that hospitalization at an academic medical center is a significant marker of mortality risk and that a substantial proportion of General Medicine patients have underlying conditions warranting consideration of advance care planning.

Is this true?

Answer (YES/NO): NO